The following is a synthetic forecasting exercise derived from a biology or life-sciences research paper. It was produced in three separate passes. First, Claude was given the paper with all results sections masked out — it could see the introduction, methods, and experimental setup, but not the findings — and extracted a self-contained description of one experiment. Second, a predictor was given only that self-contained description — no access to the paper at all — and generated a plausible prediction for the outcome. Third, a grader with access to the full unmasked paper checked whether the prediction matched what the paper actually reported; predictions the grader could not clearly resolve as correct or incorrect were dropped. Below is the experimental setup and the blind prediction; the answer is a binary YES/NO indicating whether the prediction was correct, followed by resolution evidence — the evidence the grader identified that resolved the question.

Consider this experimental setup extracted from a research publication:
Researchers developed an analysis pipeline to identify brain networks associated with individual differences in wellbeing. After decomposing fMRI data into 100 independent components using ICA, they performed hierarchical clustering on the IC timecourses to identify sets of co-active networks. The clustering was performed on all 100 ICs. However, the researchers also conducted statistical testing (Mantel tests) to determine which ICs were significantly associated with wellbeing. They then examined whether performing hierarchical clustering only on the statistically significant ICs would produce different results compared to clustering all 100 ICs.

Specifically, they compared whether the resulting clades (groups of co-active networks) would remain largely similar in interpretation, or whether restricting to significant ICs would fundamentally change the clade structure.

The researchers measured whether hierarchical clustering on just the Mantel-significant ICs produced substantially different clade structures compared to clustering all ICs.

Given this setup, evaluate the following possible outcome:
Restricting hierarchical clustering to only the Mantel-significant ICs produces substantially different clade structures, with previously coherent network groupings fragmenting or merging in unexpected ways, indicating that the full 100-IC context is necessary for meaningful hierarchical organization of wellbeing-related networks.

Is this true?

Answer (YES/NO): NO